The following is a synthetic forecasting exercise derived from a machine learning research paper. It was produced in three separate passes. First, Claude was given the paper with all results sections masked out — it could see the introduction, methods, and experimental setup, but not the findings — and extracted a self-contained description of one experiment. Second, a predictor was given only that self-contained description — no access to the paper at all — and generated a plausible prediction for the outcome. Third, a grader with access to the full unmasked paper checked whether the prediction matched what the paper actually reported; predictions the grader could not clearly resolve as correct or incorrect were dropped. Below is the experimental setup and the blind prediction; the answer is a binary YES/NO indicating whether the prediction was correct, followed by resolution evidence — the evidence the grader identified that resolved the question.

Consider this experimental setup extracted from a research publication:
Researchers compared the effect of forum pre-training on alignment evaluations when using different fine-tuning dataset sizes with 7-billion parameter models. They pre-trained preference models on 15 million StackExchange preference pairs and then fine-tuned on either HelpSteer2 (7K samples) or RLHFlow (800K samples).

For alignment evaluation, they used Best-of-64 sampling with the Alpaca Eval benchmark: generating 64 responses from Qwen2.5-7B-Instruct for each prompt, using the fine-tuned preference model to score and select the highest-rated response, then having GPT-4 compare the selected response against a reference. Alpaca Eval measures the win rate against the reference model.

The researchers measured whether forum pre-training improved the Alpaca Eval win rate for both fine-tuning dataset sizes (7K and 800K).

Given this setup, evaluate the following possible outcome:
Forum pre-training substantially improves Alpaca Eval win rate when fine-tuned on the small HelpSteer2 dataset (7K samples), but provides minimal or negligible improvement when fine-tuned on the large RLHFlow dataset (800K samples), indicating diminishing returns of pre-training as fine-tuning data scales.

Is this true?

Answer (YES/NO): NO